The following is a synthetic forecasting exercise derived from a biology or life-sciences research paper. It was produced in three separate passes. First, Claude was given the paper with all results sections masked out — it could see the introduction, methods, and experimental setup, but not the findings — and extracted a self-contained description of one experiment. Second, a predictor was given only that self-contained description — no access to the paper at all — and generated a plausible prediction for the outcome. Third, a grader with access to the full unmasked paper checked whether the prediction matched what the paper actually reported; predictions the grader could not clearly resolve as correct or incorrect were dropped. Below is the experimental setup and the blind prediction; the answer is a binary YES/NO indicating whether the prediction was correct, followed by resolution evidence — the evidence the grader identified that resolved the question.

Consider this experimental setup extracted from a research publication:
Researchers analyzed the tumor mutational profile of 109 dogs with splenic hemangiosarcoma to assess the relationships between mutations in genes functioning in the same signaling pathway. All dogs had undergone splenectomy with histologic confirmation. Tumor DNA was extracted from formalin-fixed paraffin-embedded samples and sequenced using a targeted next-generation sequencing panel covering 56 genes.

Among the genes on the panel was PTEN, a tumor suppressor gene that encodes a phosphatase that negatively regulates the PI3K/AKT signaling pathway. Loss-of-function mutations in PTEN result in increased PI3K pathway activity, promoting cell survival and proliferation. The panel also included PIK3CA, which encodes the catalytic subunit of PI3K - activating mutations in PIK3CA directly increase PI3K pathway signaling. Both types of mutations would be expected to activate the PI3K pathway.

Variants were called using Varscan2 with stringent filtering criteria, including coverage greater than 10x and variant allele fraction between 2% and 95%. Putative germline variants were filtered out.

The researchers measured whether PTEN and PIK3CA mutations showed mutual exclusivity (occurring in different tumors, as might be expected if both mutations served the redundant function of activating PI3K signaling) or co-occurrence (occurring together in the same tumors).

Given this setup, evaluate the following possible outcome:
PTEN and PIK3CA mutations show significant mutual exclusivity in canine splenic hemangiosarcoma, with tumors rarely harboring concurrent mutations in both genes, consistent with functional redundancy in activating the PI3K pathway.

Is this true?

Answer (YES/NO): NO